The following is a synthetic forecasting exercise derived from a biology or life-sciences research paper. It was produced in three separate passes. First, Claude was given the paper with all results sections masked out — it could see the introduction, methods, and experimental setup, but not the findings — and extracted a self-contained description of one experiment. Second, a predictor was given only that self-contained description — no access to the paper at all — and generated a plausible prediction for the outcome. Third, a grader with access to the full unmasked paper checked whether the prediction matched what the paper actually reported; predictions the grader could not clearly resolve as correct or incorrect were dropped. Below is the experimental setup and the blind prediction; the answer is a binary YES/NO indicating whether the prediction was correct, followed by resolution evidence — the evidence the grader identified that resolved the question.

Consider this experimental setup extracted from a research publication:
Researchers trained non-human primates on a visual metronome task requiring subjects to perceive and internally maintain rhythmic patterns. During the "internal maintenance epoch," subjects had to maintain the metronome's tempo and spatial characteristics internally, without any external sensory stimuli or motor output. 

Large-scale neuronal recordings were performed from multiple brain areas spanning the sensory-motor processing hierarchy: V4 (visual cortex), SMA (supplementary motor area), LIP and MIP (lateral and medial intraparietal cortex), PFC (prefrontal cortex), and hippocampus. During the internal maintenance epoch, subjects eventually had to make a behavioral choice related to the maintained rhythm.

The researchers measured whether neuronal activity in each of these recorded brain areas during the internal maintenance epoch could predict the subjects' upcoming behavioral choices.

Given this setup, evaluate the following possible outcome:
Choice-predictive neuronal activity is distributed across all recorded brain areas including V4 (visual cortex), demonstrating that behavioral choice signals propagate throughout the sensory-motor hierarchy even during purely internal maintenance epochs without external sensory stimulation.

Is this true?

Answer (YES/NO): YES